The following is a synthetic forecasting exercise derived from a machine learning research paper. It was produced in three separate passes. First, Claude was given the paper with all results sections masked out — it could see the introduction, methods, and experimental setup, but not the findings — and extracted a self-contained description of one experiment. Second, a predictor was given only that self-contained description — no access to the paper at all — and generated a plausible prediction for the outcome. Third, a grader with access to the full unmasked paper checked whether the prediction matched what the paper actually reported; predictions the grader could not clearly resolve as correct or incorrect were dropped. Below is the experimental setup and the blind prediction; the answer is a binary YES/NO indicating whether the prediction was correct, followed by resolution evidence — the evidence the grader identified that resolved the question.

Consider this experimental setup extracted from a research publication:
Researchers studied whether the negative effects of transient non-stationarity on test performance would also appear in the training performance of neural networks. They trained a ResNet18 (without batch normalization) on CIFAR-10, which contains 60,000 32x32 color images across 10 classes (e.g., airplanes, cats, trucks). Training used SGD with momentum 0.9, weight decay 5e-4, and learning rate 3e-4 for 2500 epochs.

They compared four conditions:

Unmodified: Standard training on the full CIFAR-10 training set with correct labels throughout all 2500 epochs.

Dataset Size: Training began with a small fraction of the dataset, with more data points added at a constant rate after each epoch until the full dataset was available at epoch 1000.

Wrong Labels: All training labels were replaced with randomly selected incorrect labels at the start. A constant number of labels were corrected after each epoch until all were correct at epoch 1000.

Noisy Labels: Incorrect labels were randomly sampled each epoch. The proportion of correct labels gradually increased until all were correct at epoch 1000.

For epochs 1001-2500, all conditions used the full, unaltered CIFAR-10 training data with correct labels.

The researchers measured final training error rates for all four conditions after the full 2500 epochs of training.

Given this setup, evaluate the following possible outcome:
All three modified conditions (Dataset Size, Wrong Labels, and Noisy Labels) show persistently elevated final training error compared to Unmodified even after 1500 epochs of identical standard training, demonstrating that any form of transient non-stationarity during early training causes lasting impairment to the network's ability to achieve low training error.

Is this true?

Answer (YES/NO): NO